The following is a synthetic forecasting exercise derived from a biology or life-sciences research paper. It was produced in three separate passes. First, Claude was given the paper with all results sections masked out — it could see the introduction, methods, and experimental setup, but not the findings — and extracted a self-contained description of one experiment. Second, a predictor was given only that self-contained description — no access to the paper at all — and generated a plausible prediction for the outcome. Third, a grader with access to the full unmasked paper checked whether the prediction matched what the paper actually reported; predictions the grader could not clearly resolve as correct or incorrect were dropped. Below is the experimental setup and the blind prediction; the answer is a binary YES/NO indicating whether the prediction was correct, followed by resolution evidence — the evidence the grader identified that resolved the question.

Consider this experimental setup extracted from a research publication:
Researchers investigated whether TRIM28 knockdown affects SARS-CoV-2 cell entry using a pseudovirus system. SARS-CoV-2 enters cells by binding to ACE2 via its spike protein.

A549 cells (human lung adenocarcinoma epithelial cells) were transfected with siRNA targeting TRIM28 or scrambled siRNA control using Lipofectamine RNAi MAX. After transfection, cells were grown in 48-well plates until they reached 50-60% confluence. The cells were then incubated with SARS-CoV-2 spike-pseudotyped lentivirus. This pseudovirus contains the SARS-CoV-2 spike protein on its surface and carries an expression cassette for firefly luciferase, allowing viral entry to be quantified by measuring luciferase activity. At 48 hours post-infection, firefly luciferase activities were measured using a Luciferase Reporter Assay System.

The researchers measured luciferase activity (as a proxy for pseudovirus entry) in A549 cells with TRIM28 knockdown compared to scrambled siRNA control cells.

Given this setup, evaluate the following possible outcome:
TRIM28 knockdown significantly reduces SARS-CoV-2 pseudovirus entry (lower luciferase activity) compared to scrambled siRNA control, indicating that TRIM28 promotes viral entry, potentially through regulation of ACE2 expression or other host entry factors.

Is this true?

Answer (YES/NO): NO